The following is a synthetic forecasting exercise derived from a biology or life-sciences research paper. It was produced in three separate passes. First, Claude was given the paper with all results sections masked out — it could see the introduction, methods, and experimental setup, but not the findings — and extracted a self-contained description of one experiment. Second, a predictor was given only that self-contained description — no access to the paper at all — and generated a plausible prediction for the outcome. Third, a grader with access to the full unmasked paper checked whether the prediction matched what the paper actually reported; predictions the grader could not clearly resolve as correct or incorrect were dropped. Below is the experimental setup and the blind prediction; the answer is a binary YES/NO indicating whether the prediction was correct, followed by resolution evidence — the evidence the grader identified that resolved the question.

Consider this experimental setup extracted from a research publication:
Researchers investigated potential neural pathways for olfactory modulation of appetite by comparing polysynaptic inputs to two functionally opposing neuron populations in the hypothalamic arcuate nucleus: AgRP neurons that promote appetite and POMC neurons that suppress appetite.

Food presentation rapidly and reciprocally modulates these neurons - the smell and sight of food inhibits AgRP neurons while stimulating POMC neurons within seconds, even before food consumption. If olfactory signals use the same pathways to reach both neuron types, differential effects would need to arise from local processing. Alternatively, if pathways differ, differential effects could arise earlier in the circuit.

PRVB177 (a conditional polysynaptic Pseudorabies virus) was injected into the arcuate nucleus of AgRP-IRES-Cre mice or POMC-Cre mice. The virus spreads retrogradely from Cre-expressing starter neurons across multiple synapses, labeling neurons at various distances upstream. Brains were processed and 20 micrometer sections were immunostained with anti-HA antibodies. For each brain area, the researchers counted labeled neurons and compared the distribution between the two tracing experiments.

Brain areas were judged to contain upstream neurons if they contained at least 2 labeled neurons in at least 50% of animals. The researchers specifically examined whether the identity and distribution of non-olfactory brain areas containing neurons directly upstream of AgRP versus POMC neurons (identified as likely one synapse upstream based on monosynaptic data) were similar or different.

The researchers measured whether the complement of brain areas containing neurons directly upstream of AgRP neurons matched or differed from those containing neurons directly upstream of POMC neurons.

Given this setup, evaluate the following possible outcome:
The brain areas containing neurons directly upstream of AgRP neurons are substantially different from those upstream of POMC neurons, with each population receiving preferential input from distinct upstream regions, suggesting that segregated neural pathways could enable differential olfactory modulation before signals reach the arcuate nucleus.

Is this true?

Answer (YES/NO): NO